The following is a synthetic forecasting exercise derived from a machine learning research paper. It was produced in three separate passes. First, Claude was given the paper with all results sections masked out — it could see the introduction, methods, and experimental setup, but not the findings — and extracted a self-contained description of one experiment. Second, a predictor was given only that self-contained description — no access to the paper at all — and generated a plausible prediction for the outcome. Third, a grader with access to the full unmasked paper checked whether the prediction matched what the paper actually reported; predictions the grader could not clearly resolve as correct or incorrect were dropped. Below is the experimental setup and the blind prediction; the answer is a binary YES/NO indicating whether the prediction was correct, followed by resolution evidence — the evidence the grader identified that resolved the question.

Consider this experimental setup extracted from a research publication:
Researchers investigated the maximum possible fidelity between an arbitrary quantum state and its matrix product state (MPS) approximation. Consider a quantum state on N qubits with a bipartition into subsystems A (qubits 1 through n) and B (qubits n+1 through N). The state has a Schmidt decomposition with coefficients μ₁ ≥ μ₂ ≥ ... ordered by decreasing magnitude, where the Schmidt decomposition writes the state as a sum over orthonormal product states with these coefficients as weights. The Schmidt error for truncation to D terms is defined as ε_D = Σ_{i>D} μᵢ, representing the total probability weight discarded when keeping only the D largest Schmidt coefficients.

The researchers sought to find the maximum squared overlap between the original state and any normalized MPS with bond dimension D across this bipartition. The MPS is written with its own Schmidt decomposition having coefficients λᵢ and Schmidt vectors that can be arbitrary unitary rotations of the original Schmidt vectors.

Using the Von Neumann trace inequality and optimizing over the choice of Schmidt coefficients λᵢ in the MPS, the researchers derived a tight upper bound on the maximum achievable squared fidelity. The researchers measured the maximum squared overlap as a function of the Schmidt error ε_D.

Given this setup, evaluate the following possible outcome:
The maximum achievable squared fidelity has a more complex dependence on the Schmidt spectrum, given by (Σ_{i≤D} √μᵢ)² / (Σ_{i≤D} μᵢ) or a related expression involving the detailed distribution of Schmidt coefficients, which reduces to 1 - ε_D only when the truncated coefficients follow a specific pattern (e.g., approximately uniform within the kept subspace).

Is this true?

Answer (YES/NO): NO